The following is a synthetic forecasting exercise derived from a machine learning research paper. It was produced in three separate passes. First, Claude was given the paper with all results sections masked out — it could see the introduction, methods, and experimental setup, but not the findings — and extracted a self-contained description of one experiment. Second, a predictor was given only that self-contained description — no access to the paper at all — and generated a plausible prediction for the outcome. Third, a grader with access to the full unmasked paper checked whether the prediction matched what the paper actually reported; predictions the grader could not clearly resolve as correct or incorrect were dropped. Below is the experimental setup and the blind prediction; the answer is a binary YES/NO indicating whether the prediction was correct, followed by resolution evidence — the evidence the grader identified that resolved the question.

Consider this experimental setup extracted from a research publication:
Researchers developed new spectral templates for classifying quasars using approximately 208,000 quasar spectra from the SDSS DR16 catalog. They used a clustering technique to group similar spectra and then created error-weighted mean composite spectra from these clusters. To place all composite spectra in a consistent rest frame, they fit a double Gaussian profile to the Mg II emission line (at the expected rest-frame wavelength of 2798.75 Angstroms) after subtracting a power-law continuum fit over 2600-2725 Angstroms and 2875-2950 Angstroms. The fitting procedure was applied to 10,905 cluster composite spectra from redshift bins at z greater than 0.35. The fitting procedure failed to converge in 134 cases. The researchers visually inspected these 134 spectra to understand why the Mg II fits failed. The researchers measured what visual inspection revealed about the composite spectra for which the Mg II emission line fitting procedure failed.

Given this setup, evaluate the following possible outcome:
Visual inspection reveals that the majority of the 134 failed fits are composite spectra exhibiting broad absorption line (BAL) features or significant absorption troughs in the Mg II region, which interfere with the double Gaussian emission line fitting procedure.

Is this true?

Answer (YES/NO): NO